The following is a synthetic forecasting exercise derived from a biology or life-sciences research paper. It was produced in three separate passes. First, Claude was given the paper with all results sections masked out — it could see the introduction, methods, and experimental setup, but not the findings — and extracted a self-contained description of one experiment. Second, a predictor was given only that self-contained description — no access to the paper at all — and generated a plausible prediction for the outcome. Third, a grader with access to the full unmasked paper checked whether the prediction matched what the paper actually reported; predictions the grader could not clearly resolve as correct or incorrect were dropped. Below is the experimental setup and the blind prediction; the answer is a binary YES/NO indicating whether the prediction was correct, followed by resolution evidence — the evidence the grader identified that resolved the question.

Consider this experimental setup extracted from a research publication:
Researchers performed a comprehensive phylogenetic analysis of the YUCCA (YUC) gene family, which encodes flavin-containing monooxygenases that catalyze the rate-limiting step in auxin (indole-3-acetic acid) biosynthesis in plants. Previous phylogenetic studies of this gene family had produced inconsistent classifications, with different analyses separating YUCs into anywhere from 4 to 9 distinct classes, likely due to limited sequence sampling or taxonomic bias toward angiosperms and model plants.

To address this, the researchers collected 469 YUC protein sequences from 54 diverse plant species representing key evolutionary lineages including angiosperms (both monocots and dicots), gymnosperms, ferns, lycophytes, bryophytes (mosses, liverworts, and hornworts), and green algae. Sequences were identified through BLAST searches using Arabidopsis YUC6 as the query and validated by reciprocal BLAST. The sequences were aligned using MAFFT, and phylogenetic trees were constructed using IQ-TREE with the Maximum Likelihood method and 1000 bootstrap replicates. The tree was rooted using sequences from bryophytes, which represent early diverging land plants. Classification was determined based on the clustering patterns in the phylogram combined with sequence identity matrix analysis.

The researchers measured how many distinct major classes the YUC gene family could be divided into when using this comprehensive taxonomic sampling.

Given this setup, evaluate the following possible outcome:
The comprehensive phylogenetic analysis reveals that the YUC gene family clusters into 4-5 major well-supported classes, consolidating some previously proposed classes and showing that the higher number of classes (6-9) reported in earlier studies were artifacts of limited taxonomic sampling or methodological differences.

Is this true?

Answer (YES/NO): NO